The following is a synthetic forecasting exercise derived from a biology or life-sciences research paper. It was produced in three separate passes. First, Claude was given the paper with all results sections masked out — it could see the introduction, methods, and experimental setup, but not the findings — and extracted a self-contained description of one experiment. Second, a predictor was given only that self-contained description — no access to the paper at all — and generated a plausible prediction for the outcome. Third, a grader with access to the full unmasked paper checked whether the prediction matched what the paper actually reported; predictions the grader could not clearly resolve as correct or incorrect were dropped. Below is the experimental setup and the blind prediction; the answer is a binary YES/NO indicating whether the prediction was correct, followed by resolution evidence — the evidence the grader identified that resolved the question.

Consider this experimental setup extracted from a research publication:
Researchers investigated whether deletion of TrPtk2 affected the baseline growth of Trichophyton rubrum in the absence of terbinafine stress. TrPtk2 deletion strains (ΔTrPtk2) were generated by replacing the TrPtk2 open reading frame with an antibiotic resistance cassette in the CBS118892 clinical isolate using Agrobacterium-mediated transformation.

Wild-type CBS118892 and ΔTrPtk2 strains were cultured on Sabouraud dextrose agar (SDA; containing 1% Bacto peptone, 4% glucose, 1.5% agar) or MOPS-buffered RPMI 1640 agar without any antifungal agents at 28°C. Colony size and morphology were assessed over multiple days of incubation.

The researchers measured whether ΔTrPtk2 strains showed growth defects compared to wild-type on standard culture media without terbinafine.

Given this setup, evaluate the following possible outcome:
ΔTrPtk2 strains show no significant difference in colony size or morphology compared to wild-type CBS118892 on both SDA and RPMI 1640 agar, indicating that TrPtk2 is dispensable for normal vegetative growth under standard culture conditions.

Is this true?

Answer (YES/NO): YES